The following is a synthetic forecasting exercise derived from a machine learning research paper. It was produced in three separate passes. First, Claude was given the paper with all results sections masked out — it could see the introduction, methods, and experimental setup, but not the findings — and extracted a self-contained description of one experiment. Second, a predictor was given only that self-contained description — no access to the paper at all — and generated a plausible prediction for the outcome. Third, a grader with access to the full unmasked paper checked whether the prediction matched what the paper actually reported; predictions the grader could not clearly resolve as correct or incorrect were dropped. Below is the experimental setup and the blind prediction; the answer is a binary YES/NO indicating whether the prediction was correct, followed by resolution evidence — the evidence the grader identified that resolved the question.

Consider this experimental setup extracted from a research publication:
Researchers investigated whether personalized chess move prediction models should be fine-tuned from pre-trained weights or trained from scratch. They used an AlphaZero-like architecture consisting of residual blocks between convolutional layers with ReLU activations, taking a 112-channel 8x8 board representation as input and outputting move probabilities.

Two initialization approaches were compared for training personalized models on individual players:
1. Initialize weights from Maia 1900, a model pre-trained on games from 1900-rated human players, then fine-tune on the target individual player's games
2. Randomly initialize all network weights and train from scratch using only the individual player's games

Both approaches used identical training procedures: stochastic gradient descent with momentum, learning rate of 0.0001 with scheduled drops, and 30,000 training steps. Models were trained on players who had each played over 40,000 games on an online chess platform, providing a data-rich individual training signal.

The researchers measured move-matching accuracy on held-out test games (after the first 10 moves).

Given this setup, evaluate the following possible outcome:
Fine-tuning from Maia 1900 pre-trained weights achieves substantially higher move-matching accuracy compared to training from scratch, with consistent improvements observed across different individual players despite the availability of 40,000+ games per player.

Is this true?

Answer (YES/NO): YES